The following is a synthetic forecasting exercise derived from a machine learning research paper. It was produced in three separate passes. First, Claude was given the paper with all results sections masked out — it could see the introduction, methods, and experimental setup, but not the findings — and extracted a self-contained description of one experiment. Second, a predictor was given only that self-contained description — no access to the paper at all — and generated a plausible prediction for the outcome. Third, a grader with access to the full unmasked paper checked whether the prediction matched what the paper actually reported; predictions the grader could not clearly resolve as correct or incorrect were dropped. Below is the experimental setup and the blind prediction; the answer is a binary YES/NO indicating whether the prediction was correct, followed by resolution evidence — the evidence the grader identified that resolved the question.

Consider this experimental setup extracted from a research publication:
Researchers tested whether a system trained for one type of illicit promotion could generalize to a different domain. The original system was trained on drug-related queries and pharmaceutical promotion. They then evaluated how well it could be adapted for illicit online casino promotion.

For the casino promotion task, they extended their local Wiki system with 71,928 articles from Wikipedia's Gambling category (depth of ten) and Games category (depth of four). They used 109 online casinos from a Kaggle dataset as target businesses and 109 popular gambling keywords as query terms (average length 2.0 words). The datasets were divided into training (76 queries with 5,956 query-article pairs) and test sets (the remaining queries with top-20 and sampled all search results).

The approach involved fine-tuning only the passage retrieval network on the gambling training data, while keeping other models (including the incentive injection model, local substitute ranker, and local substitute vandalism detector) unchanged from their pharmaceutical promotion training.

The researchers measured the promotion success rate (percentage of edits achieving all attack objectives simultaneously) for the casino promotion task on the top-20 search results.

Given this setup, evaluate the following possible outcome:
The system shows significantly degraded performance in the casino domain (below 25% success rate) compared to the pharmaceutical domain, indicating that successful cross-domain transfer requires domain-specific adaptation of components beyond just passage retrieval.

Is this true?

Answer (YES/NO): NO